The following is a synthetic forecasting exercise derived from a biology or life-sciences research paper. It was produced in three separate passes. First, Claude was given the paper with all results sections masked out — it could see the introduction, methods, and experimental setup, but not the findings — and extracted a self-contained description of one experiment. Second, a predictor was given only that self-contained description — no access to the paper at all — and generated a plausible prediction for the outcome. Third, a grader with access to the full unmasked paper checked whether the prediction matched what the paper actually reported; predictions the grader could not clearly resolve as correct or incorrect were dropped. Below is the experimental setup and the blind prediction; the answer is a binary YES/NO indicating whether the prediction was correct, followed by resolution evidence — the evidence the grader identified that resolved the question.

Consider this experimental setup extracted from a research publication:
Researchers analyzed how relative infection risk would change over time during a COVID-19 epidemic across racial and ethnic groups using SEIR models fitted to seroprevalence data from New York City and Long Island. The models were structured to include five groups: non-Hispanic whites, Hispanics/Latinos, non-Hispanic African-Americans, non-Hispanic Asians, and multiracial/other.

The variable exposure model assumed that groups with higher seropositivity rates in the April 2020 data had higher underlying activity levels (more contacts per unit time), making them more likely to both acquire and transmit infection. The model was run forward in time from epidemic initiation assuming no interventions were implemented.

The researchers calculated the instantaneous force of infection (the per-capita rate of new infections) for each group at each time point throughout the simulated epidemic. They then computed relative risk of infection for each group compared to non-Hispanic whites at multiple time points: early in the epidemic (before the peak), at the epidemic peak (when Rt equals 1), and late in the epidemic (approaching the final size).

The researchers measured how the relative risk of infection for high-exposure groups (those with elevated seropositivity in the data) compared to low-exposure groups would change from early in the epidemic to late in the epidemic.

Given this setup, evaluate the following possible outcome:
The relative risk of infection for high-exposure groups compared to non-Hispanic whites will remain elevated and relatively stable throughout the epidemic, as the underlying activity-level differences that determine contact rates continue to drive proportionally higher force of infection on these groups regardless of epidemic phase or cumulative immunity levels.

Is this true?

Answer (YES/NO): NO